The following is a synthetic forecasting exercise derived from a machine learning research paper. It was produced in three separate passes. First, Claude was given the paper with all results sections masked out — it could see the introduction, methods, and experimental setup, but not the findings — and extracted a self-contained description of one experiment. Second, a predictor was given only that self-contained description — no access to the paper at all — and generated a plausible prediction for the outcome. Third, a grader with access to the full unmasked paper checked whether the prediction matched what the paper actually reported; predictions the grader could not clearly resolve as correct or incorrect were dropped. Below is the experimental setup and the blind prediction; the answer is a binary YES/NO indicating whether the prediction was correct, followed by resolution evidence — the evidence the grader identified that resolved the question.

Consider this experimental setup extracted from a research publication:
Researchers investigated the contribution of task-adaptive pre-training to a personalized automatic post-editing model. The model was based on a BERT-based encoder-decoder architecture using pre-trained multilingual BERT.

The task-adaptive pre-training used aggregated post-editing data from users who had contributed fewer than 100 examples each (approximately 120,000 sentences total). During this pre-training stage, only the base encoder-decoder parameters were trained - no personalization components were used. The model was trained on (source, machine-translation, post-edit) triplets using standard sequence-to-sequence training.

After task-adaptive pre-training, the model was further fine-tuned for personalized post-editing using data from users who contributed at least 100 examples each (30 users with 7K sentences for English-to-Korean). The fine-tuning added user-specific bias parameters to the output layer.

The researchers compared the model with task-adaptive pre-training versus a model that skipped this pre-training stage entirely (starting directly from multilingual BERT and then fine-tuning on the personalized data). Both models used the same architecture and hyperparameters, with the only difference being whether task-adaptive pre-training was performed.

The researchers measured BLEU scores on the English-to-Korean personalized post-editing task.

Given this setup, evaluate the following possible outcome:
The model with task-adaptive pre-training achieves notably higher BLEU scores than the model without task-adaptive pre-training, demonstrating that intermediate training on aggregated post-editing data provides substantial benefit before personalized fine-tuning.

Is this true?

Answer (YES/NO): YES